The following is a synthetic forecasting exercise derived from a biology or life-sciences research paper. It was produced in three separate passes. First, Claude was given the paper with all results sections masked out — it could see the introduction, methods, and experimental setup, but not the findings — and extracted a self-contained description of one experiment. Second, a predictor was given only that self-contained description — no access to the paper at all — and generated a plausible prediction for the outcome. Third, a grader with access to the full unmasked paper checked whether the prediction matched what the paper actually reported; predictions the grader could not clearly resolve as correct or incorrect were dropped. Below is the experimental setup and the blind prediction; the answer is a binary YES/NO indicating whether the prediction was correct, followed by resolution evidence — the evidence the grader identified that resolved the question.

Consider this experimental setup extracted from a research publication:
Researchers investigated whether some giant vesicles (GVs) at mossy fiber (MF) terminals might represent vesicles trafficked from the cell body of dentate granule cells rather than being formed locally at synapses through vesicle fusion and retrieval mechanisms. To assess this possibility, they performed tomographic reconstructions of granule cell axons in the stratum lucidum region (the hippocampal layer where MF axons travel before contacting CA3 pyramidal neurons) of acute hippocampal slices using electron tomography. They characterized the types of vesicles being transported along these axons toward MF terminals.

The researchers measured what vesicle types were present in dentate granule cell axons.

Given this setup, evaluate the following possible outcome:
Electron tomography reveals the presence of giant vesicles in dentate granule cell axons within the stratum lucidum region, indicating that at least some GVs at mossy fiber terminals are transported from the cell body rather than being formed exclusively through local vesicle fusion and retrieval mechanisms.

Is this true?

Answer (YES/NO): YES